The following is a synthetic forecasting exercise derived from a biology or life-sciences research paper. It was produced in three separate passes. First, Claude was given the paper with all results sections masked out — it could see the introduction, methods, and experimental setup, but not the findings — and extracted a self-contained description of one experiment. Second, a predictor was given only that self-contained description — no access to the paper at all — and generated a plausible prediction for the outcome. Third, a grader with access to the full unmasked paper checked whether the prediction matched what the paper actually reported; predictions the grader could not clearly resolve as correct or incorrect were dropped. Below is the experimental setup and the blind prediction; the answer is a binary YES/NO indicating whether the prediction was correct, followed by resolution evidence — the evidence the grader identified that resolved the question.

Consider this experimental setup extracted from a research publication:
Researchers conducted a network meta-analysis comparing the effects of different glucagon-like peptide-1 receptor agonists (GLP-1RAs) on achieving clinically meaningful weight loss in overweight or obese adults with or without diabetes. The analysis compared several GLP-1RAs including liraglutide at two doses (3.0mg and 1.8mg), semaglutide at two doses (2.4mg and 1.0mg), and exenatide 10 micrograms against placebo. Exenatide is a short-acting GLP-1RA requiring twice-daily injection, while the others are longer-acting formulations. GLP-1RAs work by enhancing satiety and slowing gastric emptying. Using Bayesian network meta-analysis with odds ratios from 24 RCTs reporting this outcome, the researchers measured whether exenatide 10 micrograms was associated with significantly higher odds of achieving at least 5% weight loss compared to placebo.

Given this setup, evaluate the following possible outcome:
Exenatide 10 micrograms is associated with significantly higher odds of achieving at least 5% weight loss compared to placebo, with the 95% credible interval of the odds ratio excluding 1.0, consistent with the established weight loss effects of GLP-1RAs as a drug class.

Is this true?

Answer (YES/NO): NO